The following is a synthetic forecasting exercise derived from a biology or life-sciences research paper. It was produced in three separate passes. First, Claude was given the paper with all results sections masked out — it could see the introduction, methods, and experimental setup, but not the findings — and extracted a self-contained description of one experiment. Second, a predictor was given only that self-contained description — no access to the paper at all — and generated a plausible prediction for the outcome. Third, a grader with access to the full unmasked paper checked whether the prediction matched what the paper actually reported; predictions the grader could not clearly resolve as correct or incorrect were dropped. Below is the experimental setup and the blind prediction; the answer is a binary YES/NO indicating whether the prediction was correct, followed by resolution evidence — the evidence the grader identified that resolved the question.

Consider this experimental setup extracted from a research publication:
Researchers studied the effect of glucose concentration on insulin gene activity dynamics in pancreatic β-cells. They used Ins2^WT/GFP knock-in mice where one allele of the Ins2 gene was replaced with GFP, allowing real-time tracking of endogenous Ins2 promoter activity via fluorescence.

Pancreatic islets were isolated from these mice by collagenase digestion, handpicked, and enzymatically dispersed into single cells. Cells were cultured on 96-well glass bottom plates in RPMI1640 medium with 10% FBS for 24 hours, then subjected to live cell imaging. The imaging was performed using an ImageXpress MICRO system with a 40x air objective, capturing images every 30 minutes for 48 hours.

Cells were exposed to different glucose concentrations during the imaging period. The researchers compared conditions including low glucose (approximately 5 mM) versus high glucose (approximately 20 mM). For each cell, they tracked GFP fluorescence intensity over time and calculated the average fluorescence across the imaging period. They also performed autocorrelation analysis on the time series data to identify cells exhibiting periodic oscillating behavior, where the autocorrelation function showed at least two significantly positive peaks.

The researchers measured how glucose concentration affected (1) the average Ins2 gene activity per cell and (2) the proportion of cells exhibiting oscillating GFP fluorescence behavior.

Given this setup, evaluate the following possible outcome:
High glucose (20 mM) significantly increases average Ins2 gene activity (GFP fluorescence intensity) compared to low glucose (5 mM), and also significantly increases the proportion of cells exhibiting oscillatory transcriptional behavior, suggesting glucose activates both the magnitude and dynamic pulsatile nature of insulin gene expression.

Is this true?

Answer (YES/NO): YES